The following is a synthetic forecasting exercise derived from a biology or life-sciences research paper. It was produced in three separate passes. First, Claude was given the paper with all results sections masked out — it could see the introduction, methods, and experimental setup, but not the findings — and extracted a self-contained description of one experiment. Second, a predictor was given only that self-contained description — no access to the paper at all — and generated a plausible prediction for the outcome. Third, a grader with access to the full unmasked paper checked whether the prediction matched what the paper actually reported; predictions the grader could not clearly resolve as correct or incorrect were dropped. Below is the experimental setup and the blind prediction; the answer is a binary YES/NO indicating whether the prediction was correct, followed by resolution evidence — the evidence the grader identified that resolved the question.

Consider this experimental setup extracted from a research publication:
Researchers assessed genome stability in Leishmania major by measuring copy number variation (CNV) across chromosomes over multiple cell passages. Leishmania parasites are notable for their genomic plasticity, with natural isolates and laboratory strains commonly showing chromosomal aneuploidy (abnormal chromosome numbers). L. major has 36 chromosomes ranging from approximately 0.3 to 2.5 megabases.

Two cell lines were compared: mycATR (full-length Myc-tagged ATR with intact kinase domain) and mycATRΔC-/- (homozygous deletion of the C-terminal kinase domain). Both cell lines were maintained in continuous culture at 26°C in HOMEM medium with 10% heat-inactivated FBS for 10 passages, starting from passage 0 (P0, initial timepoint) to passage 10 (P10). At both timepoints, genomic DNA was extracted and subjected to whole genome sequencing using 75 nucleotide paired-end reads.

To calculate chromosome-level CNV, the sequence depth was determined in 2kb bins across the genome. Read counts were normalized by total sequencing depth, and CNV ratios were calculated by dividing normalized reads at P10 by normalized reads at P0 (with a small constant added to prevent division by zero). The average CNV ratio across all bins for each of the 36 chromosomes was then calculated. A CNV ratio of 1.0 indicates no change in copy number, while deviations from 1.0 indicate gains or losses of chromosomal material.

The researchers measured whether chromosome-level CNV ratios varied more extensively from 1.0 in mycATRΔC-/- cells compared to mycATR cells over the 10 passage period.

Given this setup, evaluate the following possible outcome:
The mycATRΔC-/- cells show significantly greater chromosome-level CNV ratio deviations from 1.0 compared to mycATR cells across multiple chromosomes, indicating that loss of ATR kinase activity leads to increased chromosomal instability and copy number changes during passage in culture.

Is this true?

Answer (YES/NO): NO